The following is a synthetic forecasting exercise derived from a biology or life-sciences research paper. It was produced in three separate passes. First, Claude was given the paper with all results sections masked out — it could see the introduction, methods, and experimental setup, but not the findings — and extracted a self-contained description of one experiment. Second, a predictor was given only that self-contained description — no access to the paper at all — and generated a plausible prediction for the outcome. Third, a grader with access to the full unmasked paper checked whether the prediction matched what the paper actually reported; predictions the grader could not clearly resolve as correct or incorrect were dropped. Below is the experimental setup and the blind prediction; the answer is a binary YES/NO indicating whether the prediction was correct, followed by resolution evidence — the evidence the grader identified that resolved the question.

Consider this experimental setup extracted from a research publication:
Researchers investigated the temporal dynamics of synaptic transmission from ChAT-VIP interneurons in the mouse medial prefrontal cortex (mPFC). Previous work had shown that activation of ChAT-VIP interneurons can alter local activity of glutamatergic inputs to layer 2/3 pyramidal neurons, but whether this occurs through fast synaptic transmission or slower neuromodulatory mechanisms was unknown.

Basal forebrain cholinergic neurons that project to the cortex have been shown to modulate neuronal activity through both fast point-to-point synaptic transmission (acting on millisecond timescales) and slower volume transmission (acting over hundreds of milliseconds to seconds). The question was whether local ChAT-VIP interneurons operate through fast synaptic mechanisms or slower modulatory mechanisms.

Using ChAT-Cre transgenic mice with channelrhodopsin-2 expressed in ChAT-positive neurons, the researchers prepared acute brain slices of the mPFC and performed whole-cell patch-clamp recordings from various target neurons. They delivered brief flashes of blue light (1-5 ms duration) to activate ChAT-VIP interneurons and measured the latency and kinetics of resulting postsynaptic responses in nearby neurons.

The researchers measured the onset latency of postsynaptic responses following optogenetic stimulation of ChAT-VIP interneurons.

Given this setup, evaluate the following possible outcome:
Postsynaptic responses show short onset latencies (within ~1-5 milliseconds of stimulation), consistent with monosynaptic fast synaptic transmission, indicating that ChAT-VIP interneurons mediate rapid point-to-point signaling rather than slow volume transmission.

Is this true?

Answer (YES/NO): YES